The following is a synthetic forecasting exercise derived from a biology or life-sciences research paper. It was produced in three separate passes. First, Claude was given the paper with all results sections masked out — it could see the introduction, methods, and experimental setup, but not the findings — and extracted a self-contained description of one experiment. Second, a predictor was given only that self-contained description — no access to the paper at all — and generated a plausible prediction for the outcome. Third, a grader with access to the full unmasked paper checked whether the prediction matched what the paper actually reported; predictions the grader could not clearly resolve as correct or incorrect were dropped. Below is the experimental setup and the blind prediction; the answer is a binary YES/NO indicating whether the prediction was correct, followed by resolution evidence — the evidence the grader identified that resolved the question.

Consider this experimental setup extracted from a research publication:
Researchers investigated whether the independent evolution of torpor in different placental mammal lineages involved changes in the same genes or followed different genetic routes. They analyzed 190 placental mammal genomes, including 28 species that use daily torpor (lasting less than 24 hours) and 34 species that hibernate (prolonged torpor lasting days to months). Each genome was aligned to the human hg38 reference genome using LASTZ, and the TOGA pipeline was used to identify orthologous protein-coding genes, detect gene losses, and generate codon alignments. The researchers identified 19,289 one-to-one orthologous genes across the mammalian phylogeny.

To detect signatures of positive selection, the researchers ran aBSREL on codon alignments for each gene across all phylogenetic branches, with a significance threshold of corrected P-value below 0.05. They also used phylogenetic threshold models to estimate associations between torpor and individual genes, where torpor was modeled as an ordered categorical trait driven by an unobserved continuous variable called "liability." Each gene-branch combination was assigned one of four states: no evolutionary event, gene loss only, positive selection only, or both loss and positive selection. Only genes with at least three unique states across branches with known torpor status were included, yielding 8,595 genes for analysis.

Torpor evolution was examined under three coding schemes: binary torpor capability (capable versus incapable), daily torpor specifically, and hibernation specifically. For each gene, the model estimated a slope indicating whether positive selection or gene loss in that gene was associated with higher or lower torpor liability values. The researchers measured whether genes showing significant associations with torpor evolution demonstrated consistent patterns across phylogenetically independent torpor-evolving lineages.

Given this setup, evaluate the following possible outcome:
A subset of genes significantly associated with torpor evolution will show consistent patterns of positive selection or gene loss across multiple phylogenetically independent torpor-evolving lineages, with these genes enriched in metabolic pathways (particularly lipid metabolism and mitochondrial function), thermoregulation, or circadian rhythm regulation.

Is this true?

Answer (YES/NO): NO